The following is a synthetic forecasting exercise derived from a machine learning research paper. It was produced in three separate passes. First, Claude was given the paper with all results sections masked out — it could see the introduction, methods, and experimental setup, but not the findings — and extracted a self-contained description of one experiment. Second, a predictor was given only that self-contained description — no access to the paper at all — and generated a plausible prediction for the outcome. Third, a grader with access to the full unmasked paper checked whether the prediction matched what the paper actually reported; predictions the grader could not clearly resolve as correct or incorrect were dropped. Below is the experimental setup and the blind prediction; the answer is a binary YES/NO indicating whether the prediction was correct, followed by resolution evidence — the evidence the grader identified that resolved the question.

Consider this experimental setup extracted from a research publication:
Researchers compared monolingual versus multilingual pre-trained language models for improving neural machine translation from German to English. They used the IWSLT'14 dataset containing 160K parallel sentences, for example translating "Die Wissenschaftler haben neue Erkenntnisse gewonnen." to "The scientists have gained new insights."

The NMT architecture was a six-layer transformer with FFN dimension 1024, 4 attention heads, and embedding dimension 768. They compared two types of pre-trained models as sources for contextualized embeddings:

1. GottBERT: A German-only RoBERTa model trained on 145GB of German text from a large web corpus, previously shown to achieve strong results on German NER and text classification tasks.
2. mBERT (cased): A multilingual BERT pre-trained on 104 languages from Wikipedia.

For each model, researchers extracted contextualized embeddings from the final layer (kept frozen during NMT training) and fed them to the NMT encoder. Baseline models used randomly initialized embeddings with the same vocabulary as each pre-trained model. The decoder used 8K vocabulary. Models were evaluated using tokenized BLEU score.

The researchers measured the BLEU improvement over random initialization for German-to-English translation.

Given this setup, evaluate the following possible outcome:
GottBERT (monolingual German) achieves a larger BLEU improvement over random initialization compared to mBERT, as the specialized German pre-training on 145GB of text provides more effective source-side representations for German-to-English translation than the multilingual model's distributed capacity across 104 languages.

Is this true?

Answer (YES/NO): YES